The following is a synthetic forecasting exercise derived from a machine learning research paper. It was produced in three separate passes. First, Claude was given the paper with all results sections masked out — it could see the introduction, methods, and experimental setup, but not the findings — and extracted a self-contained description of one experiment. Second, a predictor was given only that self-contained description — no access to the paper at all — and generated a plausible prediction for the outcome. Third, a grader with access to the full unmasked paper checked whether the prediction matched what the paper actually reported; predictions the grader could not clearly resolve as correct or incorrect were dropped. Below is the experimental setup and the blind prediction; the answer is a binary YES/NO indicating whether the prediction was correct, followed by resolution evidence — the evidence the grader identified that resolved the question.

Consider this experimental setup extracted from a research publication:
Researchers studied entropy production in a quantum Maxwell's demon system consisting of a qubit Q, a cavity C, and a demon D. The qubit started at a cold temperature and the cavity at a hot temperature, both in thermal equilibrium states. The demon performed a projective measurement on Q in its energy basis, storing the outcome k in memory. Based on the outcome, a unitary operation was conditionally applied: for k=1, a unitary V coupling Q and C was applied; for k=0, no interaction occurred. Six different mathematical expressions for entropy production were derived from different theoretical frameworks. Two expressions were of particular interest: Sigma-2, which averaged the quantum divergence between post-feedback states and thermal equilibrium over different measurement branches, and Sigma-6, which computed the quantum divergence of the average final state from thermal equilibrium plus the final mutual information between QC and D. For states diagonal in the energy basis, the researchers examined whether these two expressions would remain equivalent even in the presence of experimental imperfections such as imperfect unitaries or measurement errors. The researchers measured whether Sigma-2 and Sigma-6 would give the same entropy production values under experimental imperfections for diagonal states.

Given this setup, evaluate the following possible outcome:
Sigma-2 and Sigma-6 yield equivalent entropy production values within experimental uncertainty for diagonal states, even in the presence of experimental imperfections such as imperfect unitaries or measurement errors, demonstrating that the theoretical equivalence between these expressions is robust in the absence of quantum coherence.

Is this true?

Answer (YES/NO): YES